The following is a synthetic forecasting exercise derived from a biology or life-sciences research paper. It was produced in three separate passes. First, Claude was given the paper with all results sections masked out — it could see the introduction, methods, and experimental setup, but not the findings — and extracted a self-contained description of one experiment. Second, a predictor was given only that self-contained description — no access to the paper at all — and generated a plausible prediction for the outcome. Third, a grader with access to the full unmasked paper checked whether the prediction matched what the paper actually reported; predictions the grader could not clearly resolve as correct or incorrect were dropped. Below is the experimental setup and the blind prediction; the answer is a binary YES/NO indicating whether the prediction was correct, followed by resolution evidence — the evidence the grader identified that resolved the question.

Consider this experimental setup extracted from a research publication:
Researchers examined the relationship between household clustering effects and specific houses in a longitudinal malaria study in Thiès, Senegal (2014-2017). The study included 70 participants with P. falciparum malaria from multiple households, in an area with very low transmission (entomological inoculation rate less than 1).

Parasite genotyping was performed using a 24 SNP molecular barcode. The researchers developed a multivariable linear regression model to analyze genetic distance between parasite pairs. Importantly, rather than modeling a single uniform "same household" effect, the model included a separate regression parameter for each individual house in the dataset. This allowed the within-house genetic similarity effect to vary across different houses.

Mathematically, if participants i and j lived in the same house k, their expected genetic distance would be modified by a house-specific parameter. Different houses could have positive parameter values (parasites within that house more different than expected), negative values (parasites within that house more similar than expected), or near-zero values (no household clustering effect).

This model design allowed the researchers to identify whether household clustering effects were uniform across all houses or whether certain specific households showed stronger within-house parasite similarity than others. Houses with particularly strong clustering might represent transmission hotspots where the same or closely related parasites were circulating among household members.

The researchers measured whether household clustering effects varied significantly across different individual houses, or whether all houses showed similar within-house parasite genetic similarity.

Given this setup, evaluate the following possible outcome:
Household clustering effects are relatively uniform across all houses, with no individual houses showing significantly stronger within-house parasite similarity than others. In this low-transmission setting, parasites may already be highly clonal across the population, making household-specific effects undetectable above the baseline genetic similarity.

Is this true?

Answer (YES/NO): NO